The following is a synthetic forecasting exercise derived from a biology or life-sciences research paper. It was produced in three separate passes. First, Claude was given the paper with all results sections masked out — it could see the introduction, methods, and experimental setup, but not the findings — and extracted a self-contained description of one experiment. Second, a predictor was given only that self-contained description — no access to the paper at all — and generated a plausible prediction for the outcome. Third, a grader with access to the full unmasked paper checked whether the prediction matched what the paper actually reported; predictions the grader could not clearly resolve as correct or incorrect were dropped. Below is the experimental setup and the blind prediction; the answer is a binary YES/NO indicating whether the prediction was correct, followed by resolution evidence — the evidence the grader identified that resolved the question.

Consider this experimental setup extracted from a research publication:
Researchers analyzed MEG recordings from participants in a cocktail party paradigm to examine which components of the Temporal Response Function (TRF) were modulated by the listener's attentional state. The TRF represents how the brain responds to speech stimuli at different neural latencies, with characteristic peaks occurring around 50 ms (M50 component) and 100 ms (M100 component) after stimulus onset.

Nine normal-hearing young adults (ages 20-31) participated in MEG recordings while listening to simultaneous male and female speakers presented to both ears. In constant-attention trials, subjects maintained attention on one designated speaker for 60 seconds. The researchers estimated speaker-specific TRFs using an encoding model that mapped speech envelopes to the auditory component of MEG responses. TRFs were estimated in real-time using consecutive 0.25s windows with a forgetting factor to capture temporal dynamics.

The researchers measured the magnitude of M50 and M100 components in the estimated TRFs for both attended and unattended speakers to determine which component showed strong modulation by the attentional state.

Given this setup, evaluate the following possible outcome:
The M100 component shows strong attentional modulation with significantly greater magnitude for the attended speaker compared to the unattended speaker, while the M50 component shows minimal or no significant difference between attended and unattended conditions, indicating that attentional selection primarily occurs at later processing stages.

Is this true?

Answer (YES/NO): YES